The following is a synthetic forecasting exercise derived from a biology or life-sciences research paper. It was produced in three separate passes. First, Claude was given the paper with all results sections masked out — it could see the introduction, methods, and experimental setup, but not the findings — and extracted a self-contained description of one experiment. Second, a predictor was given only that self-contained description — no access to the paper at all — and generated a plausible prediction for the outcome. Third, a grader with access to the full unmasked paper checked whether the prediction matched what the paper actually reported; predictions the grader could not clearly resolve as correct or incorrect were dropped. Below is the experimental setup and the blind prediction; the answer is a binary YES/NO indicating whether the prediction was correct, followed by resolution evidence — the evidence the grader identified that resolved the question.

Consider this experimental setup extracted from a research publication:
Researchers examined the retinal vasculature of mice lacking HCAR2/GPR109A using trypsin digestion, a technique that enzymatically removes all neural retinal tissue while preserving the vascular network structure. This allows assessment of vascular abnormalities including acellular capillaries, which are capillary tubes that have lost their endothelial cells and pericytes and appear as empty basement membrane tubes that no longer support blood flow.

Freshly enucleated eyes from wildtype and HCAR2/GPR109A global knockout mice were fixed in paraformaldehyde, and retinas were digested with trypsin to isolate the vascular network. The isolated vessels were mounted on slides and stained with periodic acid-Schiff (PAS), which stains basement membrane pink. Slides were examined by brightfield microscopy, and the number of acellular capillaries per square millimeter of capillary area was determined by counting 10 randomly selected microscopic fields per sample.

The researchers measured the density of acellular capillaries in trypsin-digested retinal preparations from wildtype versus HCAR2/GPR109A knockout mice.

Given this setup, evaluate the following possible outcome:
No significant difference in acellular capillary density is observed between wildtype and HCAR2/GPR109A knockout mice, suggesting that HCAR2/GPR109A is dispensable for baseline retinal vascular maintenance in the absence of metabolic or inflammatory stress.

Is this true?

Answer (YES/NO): NO